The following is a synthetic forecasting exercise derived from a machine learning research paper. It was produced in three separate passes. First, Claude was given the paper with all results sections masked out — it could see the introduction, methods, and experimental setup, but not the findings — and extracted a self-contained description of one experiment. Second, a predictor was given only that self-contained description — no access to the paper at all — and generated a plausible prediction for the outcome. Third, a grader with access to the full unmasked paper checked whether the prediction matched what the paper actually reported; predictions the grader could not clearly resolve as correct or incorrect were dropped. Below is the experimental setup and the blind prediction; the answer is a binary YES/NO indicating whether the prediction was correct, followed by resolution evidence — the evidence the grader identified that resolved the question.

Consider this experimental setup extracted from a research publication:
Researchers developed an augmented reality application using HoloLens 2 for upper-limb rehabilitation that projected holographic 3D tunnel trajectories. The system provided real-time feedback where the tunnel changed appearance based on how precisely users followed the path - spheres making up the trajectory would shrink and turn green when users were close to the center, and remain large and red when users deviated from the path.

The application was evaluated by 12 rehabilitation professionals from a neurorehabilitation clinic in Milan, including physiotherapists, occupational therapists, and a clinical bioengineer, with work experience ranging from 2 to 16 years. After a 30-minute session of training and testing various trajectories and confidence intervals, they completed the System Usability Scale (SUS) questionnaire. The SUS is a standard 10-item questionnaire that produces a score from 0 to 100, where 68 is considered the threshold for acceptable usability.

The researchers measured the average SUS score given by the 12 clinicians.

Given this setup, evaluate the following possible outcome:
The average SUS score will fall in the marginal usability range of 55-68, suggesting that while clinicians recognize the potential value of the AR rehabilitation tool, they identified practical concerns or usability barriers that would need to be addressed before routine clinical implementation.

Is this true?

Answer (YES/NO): YES